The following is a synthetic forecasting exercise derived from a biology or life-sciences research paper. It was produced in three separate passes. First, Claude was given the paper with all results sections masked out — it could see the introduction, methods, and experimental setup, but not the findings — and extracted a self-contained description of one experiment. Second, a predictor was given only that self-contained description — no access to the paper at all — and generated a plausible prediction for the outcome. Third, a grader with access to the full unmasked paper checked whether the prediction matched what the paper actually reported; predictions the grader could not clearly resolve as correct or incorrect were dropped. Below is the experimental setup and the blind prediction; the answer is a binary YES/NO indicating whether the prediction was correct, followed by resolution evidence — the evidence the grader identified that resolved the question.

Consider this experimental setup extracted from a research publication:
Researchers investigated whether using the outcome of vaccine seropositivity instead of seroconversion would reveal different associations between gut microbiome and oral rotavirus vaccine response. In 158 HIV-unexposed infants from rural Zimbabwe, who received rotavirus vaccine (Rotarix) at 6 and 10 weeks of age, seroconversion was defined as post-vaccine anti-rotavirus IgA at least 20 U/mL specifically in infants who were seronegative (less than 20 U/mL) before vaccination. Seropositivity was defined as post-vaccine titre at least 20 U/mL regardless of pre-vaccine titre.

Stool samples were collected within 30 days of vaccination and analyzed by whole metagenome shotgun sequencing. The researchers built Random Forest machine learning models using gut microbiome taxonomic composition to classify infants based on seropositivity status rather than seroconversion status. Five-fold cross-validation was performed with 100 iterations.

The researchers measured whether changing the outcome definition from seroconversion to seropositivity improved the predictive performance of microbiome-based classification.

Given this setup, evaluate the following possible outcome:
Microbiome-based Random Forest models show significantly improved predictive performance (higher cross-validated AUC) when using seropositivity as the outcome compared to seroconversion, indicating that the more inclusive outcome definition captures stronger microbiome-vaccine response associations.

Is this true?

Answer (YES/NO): NO